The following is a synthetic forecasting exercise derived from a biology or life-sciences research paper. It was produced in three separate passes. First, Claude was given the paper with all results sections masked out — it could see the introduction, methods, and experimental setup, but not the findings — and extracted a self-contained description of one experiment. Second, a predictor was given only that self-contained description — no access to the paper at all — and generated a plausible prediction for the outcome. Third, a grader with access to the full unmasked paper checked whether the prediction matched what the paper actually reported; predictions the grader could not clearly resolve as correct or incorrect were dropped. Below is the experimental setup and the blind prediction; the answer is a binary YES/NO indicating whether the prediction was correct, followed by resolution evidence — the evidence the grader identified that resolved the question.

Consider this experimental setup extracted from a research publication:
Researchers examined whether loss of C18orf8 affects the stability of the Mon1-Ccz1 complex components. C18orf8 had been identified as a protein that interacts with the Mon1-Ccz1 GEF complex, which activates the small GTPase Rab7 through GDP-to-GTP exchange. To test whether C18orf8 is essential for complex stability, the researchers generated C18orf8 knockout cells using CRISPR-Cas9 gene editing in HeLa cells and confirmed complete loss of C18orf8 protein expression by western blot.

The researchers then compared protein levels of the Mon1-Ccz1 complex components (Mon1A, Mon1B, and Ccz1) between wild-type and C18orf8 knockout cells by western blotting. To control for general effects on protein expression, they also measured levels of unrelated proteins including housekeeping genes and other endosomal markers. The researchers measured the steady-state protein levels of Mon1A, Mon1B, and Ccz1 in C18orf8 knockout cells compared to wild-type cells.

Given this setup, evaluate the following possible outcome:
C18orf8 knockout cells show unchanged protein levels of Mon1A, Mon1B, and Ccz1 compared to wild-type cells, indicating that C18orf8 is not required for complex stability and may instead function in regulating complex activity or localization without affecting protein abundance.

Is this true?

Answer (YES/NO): NO